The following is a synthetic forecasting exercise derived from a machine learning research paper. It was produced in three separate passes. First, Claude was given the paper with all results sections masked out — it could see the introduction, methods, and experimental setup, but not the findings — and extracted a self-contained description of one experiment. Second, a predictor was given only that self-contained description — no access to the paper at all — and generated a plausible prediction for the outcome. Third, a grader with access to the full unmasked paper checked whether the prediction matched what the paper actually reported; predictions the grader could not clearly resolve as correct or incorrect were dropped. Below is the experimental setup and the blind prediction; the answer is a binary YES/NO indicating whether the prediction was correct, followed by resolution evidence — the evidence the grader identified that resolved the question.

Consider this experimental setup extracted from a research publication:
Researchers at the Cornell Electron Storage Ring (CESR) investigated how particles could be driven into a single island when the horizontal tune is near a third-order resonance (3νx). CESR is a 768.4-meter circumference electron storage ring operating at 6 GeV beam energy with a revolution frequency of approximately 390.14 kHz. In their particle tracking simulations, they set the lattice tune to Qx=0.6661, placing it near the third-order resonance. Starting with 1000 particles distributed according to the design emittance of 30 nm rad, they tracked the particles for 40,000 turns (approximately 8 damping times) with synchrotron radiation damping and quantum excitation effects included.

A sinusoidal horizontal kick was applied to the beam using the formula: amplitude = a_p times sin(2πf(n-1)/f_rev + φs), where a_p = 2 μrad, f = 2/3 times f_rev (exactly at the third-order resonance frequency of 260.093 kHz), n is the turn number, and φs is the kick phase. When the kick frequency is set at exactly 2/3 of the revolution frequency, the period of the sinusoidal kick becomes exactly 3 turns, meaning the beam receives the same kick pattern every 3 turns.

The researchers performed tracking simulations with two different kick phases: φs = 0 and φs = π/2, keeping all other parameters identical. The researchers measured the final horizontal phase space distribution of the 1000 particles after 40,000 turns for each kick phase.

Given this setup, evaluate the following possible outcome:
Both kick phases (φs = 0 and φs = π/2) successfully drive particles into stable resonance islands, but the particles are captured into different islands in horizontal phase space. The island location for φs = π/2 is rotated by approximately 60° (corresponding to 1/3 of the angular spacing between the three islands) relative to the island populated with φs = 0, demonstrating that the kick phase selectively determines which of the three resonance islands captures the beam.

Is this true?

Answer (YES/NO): NO